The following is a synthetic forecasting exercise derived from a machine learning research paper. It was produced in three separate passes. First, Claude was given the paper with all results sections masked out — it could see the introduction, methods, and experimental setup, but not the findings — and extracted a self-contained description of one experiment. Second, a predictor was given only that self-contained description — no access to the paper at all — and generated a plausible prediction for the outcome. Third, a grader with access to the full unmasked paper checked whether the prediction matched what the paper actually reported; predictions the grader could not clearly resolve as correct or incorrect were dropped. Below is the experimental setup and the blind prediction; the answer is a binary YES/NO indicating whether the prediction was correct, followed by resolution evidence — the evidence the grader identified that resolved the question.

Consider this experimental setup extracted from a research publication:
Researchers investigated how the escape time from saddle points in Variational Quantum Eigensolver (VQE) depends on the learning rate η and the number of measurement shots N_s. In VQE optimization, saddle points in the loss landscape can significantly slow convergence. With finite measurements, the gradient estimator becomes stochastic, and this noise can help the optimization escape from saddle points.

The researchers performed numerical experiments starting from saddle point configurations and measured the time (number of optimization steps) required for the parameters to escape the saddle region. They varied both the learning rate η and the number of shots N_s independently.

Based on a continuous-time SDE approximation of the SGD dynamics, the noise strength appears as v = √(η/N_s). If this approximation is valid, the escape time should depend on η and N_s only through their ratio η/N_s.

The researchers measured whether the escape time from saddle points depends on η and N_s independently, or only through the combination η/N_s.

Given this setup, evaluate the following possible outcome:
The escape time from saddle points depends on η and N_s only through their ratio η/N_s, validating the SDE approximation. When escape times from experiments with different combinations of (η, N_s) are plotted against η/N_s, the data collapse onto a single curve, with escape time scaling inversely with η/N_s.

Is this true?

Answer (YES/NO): NO